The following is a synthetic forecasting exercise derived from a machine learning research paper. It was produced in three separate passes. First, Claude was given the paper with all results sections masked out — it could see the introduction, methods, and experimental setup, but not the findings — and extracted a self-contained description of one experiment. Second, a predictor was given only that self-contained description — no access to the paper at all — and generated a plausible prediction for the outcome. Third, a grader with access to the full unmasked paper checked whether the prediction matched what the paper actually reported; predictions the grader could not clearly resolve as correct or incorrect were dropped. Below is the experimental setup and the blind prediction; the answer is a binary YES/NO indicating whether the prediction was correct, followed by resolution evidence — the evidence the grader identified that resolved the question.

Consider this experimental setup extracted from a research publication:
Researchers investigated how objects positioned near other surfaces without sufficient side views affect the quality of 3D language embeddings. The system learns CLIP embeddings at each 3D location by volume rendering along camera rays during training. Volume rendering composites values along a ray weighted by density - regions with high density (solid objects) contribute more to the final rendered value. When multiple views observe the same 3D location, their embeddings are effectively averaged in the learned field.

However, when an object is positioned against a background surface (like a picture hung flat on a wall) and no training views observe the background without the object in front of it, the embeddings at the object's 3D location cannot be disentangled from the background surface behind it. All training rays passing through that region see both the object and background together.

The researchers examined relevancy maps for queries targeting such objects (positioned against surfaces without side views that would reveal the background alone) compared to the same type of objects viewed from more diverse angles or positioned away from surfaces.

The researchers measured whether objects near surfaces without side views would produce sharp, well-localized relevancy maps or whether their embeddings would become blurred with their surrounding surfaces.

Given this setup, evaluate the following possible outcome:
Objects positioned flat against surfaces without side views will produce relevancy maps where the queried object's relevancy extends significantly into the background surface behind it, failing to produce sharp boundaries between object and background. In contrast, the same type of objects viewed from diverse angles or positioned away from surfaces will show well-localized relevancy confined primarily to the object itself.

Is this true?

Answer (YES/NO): YES